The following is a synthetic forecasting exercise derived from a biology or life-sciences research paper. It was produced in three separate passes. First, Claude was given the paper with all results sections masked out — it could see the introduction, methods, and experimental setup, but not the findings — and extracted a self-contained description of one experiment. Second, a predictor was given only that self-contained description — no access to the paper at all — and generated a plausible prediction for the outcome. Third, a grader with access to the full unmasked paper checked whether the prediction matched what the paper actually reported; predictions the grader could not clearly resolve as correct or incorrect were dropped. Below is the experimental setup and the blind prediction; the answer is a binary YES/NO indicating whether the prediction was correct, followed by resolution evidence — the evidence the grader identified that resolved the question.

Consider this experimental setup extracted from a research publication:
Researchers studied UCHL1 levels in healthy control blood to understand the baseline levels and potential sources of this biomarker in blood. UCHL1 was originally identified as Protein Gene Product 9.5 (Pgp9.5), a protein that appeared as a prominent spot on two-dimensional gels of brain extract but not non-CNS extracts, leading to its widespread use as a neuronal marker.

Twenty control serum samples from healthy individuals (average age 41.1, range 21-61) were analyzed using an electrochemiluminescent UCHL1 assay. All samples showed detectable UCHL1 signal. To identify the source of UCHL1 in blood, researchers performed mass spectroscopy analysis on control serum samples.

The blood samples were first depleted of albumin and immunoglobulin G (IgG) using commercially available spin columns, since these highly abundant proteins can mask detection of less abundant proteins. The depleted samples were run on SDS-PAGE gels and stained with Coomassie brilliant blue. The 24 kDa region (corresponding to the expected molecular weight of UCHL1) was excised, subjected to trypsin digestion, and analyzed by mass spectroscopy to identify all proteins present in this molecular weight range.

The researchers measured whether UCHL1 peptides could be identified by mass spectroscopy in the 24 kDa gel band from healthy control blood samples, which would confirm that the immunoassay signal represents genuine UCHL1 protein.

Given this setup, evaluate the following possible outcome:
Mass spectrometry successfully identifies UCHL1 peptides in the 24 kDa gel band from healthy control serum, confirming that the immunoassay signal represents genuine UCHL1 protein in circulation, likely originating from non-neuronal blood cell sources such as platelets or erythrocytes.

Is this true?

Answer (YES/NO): NO